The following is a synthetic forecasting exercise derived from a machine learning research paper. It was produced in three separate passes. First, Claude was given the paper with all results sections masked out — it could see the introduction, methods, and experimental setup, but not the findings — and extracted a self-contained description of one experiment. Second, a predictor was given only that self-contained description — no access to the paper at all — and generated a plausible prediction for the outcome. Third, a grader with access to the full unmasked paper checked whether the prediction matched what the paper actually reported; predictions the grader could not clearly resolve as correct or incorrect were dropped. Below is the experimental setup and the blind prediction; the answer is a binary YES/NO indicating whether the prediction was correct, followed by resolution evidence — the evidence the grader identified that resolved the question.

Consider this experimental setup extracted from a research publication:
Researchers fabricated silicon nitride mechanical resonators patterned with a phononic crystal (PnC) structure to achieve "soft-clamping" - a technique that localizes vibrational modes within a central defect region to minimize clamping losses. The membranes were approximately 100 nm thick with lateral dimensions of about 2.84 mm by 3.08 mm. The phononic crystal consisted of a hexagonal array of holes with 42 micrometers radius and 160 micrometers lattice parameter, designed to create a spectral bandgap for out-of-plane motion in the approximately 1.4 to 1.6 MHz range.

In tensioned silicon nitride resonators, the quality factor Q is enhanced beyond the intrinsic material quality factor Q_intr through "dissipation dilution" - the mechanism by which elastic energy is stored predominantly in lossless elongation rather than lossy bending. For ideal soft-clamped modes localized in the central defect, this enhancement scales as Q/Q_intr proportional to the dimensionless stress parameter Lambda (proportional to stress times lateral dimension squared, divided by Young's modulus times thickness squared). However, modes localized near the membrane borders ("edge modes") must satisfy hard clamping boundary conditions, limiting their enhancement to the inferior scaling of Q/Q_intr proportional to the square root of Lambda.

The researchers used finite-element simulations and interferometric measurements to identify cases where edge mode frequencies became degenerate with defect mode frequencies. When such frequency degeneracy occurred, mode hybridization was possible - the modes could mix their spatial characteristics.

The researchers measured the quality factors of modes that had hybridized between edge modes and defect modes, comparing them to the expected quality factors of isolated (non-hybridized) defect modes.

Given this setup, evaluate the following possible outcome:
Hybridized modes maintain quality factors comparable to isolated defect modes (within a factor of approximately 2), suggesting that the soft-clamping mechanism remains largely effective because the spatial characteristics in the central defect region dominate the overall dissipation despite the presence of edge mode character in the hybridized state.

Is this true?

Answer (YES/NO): NO